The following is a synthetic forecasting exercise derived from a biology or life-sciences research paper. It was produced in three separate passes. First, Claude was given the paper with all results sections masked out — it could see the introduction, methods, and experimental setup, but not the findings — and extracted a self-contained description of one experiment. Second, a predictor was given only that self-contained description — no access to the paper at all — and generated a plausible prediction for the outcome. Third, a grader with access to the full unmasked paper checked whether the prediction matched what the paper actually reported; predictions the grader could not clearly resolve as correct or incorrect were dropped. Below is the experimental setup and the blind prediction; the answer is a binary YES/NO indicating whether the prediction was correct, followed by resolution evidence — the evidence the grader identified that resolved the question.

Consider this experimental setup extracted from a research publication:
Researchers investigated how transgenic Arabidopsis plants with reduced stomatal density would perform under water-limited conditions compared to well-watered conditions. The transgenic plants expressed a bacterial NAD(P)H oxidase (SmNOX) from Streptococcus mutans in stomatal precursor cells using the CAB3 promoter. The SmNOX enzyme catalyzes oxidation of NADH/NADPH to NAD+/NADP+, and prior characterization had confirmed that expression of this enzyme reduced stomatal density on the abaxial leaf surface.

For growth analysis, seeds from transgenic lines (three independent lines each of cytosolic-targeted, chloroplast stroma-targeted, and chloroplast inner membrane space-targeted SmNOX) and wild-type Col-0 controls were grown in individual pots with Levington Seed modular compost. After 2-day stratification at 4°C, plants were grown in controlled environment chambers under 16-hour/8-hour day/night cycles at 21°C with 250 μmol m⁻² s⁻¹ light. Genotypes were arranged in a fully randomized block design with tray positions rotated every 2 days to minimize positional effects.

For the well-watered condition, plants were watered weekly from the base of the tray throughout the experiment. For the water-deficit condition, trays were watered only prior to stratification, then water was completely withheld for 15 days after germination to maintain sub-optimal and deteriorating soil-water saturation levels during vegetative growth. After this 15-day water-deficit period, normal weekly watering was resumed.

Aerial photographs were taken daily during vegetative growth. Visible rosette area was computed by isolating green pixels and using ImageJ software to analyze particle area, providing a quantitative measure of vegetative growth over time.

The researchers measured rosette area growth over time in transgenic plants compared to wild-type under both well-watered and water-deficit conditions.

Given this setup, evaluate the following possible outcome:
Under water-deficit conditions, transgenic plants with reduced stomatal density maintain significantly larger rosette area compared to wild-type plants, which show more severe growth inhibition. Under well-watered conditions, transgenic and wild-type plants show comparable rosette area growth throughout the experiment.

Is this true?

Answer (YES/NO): YES